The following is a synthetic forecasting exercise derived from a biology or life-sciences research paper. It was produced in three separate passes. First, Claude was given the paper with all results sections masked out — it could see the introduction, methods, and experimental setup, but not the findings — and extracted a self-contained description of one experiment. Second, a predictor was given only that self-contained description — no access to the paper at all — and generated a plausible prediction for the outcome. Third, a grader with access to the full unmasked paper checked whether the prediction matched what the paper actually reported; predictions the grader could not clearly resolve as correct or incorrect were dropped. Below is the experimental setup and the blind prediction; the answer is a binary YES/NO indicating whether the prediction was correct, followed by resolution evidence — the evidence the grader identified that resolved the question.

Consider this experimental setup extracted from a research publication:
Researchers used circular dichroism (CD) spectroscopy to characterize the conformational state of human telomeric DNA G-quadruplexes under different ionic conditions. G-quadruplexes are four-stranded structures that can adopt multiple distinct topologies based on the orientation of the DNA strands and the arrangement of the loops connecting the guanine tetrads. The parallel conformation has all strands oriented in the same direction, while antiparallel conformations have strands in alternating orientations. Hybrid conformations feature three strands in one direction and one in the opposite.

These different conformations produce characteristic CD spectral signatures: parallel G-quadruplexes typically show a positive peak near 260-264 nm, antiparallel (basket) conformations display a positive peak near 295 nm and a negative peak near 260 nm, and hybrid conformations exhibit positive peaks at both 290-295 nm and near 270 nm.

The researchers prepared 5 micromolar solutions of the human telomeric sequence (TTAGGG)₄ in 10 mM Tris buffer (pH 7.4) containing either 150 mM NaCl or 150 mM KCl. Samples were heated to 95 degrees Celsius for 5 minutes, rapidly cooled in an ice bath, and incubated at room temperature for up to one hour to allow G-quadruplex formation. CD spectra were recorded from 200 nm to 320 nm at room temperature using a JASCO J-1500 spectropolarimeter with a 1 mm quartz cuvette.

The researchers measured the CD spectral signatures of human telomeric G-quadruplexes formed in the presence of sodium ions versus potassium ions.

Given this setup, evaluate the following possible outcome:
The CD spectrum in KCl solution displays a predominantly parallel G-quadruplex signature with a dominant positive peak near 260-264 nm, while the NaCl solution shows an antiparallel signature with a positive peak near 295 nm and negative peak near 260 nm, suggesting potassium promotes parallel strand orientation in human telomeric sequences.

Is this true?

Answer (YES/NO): NO